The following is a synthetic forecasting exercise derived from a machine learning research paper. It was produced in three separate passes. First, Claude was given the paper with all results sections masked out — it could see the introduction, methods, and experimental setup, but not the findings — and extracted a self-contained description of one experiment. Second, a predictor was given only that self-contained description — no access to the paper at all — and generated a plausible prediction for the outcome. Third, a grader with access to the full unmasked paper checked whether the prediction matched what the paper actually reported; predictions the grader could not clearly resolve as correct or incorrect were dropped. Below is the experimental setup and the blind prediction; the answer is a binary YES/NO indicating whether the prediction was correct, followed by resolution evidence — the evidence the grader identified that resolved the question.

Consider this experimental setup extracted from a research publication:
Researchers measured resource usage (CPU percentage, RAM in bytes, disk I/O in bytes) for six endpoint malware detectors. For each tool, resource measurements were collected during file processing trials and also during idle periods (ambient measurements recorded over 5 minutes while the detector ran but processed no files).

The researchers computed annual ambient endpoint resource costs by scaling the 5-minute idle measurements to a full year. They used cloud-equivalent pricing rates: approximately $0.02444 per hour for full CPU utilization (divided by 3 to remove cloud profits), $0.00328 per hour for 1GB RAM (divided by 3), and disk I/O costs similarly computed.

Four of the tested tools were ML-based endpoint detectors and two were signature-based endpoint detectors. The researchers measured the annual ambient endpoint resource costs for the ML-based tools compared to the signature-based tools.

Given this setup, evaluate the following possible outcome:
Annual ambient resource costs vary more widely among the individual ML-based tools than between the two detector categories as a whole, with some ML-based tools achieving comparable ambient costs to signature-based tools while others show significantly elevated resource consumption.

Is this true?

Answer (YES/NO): YES